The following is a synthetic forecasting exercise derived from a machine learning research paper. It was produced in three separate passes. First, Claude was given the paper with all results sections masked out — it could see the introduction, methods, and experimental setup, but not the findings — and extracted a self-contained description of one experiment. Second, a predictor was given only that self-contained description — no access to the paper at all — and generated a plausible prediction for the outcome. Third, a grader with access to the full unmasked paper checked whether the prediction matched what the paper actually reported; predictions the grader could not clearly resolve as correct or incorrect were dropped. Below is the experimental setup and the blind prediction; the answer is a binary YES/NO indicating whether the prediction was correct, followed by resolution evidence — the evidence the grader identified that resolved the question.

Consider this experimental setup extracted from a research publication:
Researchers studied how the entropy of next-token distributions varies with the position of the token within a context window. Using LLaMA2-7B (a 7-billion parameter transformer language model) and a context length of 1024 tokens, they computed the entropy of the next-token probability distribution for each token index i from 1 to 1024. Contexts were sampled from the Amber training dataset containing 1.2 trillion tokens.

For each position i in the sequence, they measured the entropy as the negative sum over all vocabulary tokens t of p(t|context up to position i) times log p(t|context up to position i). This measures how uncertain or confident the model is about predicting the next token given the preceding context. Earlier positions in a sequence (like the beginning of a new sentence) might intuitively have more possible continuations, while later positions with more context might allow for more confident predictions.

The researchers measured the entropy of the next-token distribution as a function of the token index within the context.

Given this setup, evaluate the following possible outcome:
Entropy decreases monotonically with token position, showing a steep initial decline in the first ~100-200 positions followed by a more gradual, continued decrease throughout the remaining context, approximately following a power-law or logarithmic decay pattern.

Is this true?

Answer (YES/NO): NO